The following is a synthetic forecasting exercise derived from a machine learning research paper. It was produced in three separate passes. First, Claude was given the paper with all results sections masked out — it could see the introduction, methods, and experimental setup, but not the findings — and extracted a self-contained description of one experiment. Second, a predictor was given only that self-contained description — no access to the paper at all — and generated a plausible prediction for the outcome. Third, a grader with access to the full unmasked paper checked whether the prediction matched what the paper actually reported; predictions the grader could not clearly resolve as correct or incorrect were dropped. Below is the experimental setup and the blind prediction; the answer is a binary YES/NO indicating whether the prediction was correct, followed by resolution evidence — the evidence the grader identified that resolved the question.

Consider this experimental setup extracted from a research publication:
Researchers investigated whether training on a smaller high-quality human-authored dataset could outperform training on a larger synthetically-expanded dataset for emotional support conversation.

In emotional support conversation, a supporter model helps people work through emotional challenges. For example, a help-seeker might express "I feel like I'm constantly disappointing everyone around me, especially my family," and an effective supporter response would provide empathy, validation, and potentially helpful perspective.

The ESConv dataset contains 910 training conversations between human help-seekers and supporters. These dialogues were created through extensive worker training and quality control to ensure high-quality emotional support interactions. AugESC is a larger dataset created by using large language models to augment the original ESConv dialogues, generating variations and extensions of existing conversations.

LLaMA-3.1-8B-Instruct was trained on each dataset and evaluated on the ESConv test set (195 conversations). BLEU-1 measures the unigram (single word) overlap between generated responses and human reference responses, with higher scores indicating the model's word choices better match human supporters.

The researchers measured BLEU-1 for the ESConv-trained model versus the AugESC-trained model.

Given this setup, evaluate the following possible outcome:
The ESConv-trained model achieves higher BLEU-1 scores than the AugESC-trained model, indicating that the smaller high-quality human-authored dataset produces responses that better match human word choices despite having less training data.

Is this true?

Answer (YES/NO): YES